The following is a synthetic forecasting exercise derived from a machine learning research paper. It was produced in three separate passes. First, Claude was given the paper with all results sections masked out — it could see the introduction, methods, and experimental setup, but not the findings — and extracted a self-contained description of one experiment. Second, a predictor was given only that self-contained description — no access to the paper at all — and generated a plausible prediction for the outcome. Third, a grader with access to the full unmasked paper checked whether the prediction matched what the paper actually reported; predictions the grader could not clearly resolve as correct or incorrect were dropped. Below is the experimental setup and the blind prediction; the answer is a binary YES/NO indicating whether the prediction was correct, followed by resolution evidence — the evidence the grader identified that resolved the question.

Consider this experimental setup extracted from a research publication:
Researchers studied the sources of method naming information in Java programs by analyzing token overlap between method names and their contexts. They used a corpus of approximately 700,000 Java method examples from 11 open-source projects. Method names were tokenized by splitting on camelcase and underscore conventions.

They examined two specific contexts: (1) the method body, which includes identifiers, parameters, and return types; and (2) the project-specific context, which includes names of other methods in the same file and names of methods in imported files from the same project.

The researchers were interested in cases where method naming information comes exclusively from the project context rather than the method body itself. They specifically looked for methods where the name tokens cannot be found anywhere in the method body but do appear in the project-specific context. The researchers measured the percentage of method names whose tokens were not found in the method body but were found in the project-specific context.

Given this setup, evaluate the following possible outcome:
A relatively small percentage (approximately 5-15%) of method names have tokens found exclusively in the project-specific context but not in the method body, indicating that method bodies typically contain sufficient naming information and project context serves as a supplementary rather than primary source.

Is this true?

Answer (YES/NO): YES